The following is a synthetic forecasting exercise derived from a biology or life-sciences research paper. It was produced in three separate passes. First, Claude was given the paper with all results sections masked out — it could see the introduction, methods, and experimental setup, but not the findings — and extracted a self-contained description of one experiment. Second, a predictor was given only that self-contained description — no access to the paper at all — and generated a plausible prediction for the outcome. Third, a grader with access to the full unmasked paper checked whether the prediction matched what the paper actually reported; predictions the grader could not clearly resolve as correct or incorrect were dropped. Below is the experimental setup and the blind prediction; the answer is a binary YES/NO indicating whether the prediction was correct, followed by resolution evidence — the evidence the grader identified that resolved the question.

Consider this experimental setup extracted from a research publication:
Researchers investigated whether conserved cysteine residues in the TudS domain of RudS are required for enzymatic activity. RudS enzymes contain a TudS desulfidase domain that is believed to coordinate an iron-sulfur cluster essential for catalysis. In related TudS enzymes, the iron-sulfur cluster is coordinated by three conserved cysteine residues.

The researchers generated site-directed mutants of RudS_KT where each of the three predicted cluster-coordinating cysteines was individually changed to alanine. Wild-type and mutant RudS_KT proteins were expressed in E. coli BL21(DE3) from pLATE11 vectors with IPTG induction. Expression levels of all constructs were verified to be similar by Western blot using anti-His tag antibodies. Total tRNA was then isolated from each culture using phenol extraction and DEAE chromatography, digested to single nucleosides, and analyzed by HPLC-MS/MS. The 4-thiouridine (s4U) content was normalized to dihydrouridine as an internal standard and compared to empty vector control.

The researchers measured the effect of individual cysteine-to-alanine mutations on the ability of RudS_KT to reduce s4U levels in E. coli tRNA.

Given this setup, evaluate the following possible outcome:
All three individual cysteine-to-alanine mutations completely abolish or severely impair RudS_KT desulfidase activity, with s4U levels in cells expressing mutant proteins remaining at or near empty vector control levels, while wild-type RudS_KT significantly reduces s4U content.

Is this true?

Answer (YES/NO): YES